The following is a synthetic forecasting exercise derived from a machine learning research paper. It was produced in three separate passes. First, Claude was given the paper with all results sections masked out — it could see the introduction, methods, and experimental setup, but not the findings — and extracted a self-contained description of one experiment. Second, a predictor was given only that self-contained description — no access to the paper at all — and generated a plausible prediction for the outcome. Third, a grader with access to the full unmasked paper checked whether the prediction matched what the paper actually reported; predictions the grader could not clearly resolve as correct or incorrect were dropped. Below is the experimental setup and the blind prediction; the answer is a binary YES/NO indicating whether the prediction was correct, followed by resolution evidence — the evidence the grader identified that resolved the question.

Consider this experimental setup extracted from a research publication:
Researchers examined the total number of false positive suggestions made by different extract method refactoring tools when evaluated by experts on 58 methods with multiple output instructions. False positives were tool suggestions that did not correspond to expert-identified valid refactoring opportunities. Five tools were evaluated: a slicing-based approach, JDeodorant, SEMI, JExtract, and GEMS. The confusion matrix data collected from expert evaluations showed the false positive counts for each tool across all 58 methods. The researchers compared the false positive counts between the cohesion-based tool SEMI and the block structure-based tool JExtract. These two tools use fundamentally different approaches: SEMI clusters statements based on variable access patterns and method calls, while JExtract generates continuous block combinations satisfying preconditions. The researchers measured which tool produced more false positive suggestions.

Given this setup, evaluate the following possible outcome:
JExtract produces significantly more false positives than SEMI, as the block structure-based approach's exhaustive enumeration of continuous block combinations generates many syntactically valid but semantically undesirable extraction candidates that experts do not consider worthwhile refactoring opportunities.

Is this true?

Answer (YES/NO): NO